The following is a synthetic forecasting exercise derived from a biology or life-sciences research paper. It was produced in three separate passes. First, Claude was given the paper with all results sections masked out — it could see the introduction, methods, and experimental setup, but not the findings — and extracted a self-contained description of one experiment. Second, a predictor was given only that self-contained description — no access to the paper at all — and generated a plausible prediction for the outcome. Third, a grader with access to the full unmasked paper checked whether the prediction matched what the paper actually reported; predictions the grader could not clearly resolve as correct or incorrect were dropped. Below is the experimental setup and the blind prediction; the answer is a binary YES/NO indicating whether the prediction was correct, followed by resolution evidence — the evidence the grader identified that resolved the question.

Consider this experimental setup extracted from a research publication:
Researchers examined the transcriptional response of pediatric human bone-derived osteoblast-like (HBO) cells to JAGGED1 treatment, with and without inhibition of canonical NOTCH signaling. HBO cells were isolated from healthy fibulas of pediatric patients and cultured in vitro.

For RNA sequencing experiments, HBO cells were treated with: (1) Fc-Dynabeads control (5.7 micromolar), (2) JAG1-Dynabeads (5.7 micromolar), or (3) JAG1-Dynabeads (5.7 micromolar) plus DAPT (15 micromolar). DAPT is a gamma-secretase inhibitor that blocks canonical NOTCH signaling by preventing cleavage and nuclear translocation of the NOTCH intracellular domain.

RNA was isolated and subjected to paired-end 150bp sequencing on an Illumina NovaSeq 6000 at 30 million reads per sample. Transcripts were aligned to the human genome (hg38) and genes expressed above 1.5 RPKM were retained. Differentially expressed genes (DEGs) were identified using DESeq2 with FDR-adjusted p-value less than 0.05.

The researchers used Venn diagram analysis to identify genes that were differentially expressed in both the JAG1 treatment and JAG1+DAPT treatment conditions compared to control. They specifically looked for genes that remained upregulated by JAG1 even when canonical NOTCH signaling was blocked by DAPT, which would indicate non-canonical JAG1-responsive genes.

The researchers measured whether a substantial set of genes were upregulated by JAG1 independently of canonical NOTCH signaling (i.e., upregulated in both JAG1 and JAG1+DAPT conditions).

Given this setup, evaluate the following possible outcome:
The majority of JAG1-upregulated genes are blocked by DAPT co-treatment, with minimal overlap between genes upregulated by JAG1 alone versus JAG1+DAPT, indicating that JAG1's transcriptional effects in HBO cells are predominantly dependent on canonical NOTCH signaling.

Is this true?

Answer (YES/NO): NO